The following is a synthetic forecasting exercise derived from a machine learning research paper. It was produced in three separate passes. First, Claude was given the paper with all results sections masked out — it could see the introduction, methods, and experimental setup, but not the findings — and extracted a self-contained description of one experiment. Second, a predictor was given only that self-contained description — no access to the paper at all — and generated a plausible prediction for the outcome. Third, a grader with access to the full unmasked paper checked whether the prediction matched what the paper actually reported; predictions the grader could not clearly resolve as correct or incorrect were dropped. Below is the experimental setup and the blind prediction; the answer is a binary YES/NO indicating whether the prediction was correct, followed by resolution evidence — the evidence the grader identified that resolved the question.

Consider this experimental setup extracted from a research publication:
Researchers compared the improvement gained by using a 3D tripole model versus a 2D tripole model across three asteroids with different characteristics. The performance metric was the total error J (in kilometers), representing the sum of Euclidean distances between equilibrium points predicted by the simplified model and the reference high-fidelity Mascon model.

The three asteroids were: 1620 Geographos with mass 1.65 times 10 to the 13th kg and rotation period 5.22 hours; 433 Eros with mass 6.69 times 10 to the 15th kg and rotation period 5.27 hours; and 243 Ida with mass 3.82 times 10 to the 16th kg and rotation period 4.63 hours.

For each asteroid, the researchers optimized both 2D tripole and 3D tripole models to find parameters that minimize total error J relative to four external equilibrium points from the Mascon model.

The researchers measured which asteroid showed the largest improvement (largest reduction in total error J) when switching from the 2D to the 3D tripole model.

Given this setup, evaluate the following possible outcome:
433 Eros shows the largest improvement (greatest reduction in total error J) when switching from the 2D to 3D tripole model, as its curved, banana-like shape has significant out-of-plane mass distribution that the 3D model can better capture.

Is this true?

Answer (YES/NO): NO